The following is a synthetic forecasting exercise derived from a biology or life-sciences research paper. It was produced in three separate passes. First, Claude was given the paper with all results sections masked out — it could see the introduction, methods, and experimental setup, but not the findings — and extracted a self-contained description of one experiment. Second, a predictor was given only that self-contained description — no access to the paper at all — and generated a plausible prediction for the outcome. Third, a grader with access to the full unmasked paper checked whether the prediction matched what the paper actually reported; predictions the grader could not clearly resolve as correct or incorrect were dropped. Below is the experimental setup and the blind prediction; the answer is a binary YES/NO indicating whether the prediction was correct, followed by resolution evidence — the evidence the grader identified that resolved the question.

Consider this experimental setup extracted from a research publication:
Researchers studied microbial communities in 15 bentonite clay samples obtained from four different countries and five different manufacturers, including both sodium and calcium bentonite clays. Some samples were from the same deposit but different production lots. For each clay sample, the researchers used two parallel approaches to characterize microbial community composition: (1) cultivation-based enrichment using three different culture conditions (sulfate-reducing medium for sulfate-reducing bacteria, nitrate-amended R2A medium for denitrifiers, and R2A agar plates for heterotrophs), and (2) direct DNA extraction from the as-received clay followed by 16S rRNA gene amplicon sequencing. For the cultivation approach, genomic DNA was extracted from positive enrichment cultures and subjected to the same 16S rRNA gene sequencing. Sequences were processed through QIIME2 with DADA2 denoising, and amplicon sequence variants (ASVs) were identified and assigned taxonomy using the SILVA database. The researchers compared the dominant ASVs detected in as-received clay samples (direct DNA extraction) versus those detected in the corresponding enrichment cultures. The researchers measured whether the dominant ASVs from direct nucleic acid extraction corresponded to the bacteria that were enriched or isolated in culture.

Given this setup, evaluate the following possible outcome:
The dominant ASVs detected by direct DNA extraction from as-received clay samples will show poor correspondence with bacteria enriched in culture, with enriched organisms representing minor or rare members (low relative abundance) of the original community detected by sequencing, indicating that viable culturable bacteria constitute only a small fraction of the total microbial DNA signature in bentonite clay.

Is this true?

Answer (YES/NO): YES